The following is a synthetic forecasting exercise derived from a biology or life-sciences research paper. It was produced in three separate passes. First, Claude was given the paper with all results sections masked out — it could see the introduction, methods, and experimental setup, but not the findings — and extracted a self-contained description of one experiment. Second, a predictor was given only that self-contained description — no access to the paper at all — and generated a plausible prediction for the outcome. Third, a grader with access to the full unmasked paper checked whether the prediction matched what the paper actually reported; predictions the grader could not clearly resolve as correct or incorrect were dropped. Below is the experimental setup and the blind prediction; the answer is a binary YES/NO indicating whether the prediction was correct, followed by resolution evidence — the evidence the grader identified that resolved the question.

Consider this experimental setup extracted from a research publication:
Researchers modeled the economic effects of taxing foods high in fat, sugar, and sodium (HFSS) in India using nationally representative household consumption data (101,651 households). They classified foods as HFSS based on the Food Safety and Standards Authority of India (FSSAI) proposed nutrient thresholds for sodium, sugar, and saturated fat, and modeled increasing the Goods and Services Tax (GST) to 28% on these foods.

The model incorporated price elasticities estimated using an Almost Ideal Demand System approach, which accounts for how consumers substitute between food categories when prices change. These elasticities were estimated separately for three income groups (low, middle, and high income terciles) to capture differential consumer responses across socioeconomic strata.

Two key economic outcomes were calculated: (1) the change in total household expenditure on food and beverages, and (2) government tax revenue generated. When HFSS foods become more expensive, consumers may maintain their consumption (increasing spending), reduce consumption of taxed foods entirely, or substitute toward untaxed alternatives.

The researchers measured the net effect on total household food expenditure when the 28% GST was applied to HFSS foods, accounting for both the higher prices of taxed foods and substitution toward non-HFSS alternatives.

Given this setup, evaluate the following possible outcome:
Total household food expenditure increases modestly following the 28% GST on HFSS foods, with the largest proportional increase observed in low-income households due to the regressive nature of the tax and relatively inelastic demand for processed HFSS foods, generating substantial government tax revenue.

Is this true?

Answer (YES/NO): NO